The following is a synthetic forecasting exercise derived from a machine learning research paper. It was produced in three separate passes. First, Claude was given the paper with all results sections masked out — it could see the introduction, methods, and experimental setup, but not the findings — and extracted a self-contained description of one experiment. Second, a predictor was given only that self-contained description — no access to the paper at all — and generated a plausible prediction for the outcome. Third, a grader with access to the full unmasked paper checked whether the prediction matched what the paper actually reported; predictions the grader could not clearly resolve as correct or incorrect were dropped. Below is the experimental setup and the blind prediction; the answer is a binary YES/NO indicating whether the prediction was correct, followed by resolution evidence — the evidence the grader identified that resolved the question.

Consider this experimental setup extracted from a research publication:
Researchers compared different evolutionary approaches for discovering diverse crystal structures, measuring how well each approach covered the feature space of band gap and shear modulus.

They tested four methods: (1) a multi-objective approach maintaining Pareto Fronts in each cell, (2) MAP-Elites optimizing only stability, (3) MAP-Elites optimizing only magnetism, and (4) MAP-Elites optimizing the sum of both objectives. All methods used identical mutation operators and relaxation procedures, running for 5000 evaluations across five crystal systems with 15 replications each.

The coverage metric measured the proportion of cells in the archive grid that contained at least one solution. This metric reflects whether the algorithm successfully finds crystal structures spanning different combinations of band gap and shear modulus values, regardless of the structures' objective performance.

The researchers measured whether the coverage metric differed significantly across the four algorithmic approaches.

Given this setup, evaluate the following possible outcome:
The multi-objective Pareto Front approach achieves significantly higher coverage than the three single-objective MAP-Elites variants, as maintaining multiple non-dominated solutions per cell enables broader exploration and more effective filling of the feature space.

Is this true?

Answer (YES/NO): NO